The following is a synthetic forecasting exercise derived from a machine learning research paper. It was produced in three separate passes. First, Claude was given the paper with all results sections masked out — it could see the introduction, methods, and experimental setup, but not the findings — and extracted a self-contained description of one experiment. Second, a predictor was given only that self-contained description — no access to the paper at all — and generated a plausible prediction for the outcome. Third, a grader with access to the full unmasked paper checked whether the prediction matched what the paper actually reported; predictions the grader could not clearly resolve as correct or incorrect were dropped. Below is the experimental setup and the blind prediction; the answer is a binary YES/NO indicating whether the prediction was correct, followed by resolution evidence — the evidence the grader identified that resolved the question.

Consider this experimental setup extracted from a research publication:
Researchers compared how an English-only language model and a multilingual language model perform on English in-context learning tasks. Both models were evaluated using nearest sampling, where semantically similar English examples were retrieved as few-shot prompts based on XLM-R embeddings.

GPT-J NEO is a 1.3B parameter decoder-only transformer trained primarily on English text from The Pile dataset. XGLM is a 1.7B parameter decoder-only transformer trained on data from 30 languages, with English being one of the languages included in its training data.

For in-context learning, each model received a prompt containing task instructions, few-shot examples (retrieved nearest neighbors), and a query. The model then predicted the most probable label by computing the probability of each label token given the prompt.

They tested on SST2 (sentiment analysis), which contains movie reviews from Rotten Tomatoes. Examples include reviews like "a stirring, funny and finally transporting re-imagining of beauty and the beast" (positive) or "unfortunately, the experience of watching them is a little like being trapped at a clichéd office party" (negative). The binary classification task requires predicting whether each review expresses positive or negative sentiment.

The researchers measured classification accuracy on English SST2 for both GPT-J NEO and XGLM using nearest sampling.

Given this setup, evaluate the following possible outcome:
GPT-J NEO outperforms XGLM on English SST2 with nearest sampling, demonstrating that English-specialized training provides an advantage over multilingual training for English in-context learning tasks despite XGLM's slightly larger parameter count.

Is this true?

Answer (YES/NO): YES